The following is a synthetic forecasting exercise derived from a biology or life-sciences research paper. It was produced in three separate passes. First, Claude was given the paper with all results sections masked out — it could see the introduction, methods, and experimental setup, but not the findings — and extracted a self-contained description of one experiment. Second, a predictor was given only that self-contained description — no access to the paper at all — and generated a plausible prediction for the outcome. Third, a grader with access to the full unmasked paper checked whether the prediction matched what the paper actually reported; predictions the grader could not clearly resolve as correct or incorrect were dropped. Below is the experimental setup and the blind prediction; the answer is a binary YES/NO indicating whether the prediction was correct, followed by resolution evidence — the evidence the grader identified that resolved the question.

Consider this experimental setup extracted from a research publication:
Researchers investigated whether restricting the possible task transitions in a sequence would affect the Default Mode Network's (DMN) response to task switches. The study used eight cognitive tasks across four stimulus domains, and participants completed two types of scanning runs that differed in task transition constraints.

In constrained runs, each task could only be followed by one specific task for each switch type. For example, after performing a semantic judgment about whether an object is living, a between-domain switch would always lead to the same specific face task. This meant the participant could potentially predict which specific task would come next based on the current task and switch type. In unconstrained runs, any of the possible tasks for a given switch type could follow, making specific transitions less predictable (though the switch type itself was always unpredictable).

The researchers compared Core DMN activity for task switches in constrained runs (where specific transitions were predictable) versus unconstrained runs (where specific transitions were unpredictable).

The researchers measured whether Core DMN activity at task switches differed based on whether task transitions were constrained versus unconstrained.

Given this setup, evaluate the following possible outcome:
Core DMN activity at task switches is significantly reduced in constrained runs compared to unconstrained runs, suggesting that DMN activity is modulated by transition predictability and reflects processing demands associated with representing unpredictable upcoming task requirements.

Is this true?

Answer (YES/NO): NO